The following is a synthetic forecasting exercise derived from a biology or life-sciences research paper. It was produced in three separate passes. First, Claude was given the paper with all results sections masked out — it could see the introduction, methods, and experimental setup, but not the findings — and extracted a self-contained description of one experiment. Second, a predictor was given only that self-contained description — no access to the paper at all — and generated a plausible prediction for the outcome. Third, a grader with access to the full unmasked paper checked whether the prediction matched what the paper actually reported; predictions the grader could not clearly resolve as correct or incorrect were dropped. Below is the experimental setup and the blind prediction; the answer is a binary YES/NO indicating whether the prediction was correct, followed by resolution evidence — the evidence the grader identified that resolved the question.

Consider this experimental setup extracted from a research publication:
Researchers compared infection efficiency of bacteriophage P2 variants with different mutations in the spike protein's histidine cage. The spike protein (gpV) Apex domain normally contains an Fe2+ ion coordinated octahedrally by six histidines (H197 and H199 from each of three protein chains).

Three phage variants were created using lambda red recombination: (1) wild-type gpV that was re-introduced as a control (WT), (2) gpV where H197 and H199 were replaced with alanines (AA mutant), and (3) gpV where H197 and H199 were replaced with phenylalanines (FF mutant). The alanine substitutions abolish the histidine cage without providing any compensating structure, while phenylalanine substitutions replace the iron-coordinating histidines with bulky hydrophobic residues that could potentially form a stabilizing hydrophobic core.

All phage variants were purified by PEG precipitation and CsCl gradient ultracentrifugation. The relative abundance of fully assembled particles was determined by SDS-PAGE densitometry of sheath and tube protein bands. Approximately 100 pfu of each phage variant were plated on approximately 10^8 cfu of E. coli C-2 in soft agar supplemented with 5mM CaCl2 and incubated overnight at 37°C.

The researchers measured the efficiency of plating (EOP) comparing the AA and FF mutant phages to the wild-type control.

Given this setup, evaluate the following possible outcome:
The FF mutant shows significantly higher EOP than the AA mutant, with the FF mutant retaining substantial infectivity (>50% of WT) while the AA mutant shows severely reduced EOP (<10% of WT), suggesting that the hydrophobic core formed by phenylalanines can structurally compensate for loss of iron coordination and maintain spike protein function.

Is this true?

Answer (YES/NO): NO